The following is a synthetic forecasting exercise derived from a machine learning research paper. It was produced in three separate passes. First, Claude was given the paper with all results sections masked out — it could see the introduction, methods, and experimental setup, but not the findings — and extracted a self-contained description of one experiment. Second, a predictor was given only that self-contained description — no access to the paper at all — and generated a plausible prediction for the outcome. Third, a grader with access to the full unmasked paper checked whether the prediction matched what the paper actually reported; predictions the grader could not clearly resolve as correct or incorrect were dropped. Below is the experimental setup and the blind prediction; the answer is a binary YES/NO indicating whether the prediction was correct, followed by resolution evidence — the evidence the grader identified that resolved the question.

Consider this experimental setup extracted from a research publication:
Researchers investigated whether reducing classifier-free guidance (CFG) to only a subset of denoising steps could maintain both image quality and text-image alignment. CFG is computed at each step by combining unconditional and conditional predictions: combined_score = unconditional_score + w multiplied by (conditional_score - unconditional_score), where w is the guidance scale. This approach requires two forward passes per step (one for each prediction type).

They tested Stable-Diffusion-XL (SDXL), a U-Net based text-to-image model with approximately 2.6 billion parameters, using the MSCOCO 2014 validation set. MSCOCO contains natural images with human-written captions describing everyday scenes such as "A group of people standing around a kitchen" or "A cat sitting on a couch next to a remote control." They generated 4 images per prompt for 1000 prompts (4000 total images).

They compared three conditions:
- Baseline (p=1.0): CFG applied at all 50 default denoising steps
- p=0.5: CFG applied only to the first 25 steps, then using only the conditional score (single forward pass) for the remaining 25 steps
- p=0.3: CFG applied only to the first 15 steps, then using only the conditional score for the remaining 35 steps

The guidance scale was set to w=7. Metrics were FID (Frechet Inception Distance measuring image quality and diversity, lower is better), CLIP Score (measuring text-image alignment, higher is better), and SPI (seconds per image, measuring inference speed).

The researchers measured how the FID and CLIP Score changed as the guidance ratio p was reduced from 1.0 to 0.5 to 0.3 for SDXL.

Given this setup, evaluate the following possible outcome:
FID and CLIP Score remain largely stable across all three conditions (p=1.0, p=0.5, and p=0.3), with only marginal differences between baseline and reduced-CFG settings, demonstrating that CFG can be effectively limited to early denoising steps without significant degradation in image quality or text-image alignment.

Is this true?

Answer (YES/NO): YES